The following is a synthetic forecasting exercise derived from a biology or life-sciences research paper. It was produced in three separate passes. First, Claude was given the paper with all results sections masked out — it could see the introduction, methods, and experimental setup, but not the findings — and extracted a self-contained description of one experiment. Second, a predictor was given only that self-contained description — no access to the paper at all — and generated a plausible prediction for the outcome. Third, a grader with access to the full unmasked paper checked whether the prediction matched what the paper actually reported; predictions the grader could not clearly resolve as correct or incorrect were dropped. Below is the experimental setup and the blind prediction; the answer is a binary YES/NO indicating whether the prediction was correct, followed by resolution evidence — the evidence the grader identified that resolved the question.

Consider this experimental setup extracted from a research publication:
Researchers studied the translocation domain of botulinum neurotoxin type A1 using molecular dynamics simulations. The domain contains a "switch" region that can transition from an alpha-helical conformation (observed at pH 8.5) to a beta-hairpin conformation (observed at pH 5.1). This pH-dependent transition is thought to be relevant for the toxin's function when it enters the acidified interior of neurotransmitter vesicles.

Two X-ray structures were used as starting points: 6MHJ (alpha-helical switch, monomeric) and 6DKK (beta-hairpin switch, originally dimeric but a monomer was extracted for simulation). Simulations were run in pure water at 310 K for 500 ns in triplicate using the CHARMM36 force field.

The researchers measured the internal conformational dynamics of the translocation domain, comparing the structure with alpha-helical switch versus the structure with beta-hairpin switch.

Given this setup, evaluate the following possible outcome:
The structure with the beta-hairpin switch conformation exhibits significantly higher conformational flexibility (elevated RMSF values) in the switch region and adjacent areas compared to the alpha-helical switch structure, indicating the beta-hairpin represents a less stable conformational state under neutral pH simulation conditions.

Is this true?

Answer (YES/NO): YES